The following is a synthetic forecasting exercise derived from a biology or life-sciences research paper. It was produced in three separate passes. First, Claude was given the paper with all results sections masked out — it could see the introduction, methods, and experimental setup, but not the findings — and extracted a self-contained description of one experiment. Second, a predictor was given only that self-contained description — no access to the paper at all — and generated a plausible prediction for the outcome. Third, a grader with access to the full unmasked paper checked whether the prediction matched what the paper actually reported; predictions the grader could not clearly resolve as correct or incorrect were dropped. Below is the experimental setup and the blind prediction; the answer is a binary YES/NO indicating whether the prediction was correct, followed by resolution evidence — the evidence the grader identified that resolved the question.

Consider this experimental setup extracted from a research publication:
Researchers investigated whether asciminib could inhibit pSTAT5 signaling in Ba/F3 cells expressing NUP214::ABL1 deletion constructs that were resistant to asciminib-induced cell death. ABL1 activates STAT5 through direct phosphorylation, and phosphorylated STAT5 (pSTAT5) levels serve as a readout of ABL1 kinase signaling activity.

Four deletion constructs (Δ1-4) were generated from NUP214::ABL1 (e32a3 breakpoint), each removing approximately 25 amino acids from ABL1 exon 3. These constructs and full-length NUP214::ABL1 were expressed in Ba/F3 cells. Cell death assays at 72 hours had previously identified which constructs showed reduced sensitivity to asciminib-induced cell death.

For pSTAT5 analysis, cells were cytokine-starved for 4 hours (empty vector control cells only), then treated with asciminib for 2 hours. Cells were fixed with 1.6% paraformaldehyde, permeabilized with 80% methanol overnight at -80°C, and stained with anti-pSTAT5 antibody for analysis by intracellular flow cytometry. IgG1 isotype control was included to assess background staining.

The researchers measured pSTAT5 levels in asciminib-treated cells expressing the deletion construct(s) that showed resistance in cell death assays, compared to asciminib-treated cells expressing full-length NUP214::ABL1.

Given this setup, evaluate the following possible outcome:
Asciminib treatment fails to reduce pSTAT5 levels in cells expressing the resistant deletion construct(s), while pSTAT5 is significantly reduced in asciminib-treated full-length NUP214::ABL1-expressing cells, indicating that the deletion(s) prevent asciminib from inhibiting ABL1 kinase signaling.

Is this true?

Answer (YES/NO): NO